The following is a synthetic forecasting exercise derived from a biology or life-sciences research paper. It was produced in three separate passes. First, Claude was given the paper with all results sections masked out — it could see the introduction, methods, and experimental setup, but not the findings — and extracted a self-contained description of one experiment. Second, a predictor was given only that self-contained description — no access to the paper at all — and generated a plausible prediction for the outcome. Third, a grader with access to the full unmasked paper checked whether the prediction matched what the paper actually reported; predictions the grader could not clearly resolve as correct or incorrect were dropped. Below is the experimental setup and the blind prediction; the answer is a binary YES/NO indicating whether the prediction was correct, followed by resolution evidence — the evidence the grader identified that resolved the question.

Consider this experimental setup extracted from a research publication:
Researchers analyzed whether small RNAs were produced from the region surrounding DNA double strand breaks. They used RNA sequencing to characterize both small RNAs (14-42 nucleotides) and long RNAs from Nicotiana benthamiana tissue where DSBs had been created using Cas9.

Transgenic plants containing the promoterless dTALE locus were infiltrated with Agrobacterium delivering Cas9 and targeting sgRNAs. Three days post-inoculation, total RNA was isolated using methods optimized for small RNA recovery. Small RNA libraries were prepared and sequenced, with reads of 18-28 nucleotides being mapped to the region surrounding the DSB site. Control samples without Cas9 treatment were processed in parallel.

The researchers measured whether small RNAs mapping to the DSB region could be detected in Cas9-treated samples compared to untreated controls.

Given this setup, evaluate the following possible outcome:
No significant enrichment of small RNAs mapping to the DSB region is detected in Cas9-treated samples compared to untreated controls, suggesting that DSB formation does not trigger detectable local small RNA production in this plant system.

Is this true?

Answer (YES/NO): YES